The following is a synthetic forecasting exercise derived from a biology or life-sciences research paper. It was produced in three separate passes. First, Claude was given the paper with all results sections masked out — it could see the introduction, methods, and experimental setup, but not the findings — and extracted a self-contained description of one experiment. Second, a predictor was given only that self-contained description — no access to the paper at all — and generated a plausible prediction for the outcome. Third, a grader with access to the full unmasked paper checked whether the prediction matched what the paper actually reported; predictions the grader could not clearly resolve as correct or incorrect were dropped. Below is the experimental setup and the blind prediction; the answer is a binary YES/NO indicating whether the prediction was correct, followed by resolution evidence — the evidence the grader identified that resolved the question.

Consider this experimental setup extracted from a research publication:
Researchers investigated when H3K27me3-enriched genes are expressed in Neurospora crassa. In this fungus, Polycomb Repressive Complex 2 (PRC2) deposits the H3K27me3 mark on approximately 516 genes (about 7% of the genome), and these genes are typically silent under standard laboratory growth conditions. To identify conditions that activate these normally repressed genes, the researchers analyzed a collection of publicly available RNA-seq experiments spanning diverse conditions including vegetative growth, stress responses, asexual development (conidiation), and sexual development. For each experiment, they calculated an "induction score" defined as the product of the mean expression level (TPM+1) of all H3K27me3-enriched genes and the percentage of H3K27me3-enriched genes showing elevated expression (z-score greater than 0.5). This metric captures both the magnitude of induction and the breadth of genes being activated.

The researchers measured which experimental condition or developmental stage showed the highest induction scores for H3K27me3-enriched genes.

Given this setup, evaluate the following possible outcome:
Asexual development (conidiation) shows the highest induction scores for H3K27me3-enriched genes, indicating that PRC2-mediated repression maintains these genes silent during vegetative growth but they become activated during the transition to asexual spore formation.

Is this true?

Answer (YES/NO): NO